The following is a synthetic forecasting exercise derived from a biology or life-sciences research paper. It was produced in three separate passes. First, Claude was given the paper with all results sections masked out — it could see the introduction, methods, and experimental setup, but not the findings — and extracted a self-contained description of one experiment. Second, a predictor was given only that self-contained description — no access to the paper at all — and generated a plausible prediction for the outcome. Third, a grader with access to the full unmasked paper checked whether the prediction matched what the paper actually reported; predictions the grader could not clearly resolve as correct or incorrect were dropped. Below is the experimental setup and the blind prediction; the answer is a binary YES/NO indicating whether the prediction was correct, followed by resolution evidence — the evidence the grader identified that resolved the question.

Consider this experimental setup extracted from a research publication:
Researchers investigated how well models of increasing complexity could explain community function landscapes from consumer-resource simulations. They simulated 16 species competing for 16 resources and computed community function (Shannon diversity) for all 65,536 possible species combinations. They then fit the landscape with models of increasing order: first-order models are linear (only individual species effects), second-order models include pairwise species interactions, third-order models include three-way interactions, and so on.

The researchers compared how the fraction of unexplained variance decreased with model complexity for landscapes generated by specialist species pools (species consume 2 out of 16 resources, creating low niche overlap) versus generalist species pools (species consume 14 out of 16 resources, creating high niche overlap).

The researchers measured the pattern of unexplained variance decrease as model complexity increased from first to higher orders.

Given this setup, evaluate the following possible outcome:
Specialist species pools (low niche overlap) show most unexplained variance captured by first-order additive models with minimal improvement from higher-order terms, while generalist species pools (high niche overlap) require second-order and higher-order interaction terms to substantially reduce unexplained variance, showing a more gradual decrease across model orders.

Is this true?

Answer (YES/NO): NO